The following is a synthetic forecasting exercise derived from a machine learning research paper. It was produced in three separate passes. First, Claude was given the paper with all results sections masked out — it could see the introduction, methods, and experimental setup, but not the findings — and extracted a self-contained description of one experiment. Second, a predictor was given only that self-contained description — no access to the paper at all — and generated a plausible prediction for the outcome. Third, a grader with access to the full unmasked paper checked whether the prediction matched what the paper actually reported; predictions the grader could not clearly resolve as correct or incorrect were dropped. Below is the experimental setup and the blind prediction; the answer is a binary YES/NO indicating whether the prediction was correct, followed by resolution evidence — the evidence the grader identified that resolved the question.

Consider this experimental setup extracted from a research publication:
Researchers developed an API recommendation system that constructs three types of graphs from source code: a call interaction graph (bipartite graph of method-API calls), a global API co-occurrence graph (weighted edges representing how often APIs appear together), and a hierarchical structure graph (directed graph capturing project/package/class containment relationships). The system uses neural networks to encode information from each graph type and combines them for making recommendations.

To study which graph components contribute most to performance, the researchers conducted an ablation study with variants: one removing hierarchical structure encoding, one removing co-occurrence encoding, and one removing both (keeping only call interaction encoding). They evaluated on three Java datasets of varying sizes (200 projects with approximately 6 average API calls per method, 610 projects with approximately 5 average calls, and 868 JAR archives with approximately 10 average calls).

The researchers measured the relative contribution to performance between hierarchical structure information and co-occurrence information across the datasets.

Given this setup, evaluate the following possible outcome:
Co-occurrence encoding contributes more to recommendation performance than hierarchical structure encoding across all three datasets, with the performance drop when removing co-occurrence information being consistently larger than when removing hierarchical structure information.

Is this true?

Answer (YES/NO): NO